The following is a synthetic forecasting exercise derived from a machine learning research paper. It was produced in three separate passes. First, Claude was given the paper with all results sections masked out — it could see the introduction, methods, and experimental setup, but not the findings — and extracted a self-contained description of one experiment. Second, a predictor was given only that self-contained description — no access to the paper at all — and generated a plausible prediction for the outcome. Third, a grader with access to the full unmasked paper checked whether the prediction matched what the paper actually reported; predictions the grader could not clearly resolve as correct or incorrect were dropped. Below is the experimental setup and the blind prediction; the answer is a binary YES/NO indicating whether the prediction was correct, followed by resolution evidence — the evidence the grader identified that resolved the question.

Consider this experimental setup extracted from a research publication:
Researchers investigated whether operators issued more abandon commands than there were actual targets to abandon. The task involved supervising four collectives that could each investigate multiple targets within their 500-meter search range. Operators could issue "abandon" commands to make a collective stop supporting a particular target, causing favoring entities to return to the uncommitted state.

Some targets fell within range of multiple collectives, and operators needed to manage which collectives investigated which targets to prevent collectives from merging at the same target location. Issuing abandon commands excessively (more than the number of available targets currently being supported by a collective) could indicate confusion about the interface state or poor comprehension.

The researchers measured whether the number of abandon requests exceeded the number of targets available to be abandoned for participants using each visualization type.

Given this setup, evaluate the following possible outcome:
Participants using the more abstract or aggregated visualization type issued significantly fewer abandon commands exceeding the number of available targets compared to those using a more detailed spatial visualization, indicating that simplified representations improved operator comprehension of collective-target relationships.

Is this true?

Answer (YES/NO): NO